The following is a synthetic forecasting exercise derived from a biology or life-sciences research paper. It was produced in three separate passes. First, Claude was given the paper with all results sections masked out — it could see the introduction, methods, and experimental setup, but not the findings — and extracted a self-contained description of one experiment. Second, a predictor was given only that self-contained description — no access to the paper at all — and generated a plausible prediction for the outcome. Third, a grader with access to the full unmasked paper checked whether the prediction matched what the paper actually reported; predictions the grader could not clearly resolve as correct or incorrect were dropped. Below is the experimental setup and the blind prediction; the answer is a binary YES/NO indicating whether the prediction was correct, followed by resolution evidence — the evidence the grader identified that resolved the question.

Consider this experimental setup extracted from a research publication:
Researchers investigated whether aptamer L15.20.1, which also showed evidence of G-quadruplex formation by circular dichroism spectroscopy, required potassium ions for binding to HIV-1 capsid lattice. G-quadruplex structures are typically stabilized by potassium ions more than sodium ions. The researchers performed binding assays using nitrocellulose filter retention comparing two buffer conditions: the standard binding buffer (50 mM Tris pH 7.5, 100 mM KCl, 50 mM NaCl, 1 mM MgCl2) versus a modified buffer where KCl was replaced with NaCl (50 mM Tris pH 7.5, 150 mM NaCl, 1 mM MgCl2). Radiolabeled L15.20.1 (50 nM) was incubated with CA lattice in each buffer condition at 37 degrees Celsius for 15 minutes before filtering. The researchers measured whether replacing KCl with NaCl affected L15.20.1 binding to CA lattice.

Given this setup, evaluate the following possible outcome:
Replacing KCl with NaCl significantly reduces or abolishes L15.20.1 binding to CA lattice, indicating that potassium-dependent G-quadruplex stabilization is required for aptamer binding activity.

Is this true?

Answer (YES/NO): NO